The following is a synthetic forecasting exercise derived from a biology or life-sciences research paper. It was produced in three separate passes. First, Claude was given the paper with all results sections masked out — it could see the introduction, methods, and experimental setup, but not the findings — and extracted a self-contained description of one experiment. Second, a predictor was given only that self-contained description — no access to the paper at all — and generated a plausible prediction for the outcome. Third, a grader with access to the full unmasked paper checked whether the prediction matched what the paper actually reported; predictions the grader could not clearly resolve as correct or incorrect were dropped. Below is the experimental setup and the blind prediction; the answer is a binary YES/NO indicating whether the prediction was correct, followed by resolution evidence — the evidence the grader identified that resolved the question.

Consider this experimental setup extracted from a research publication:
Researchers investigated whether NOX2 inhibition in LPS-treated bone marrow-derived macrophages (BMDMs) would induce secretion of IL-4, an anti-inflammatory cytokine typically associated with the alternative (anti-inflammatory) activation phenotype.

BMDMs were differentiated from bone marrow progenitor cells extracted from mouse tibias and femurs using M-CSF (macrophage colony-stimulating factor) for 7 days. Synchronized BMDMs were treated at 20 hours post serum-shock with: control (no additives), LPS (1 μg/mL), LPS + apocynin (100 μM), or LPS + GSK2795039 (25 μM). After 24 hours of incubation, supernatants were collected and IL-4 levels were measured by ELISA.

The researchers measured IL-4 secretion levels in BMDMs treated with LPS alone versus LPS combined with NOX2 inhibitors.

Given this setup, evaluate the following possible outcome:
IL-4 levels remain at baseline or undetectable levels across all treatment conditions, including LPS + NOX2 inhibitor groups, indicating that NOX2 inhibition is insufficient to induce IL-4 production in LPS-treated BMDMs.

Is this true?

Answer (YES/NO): NO